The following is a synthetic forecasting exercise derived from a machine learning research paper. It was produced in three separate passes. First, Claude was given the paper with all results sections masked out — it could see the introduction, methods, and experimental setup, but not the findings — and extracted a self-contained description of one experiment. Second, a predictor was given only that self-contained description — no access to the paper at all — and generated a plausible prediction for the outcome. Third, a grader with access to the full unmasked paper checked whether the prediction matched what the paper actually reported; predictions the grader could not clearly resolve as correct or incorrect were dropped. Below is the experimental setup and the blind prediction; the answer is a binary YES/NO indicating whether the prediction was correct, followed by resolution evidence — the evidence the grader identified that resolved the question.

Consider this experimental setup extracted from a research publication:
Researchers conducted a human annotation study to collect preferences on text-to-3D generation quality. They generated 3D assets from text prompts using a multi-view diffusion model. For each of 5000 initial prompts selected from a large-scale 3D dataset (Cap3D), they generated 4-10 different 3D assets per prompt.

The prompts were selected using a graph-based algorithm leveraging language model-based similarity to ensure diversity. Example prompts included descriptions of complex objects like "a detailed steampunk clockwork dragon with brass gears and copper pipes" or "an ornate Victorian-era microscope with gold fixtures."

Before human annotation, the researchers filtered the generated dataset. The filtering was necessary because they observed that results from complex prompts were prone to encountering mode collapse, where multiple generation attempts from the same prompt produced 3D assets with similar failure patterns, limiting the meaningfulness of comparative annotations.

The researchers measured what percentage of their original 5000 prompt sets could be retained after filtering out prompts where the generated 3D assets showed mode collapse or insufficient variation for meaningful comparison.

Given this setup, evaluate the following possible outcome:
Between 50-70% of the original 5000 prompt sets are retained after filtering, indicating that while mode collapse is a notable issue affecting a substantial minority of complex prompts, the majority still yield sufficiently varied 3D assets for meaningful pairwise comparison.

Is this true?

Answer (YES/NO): YES